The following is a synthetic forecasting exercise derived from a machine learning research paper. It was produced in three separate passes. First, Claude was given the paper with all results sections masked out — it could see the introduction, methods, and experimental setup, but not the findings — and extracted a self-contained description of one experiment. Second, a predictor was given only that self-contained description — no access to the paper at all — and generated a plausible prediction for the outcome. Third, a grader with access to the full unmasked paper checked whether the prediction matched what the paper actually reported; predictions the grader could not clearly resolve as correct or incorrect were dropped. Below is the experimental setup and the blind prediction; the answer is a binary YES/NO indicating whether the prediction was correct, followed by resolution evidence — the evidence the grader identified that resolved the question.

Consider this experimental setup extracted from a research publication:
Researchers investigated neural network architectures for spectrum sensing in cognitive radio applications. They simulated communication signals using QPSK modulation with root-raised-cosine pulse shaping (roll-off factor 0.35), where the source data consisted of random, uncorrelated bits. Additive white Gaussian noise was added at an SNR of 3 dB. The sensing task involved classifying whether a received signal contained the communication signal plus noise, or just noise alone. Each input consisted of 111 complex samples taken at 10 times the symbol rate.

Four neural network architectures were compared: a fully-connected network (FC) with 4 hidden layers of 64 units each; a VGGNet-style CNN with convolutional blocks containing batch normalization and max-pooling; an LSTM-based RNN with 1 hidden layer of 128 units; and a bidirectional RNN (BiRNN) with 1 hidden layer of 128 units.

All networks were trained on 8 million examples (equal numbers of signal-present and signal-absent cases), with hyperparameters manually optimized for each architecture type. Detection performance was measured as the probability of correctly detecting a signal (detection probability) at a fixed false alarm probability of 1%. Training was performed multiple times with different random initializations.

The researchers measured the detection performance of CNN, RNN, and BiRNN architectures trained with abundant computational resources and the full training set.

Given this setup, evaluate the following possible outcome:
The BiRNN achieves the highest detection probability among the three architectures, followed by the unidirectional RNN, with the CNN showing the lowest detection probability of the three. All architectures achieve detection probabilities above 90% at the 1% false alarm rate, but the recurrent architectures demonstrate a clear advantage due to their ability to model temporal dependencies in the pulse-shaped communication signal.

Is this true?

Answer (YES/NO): NO